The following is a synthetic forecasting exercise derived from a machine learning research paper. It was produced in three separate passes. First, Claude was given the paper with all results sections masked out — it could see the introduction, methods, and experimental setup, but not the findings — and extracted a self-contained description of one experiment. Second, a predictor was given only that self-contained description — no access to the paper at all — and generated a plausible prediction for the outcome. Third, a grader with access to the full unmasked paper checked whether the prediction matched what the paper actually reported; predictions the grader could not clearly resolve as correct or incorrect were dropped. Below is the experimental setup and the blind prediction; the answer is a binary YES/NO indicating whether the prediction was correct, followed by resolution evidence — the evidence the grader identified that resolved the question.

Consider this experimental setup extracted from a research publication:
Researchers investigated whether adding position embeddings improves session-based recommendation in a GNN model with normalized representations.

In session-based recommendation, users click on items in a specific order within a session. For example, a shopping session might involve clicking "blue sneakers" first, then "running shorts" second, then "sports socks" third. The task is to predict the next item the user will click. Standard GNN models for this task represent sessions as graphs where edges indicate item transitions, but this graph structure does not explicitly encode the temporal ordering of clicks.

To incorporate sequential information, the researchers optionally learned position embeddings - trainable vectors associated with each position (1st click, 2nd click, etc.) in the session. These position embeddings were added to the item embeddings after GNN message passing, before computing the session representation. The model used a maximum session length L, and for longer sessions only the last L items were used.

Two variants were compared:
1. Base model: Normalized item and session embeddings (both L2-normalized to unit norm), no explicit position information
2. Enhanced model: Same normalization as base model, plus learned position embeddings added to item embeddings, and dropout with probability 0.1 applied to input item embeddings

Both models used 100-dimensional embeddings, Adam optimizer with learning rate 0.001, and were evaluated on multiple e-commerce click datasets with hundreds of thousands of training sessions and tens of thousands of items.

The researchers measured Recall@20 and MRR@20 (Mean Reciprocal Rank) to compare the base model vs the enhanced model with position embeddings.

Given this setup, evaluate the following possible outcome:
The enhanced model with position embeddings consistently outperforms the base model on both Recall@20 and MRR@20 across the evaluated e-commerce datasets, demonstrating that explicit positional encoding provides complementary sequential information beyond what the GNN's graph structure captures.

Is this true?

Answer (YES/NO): NO